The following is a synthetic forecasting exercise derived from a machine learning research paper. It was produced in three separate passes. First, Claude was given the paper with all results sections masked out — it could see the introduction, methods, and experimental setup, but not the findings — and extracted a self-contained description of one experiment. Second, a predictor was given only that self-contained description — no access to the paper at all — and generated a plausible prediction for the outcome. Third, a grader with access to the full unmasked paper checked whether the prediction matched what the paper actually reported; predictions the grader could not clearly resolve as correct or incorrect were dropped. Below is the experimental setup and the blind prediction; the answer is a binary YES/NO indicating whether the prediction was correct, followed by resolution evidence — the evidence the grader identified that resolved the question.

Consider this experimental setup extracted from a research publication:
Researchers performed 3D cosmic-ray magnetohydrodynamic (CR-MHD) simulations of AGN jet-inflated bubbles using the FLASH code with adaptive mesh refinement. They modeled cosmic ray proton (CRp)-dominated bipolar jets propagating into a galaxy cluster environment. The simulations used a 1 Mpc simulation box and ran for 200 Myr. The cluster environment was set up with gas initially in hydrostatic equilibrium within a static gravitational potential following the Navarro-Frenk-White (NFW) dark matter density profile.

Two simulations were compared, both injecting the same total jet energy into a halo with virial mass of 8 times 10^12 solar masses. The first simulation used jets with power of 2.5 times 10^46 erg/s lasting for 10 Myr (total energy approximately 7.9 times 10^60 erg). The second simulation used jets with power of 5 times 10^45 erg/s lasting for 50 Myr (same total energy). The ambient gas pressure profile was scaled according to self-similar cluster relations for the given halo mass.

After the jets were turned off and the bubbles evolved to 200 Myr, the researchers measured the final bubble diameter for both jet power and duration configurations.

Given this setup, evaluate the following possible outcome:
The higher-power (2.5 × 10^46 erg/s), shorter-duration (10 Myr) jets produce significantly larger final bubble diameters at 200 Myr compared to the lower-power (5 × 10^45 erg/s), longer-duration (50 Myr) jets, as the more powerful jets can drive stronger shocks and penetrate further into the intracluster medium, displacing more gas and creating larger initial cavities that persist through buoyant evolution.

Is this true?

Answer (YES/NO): NO